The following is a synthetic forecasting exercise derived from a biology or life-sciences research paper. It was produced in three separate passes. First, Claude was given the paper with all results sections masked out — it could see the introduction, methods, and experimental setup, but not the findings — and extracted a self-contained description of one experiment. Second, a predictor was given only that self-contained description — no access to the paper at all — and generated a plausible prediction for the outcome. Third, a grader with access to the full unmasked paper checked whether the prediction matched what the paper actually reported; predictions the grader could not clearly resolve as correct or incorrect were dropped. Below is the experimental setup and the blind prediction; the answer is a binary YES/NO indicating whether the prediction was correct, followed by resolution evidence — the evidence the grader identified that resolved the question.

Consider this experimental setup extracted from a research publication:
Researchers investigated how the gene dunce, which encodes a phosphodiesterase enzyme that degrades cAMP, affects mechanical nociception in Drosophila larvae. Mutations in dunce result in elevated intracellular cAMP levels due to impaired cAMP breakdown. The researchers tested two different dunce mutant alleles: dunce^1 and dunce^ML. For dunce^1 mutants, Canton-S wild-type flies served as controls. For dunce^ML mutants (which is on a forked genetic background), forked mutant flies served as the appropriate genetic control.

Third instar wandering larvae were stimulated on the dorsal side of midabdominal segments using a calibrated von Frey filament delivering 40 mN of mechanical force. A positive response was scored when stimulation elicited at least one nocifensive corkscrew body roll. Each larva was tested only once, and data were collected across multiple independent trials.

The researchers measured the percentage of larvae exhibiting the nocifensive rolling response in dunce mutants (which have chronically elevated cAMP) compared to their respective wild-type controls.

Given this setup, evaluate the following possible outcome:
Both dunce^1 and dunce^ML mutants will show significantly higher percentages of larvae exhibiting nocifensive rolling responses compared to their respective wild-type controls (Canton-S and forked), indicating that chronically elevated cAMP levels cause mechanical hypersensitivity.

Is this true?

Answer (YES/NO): YES